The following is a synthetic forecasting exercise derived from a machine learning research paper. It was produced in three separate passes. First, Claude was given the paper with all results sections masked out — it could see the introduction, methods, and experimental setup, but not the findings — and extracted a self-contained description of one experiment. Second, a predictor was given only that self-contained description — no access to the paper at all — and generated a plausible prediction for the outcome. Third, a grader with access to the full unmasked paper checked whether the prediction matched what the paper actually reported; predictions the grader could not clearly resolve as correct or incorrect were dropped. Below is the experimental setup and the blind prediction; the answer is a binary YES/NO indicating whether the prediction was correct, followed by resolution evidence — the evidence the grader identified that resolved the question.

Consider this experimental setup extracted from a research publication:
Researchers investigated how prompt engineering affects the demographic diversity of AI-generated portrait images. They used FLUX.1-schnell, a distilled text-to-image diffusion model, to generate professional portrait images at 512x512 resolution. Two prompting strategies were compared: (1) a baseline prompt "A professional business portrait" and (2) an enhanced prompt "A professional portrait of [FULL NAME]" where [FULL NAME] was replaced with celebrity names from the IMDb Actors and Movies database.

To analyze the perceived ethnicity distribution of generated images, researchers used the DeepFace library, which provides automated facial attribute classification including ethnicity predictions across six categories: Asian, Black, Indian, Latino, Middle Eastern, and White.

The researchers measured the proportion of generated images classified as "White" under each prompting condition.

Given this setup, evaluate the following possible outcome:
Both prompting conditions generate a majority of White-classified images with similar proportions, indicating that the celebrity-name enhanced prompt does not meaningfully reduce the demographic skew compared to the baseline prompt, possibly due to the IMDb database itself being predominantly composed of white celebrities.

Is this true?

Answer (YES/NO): NO